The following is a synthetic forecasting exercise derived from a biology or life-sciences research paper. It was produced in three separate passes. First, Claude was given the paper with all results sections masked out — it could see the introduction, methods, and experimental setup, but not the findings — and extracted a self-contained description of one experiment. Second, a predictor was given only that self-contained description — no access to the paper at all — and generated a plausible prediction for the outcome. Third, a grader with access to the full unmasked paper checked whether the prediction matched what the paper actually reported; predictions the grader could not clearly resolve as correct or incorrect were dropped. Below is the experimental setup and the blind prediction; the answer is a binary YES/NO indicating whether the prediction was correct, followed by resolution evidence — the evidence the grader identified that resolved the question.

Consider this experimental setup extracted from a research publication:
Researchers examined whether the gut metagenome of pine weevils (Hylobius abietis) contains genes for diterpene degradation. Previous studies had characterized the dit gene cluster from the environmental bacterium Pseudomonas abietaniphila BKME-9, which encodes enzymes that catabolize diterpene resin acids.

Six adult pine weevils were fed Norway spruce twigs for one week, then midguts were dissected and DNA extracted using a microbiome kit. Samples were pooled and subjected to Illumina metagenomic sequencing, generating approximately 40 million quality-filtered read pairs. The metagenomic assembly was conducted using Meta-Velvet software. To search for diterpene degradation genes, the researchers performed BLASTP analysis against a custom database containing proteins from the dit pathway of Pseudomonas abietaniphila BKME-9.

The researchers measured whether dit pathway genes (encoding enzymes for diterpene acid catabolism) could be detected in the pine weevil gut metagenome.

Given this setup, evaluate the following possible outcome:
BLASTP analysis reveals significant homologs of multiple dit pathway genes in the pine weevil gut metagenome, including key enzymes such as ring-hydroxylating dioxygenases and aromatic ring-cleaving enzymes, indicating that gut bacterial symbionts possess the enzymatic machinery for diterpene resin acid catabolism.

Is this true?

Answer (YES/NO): YES